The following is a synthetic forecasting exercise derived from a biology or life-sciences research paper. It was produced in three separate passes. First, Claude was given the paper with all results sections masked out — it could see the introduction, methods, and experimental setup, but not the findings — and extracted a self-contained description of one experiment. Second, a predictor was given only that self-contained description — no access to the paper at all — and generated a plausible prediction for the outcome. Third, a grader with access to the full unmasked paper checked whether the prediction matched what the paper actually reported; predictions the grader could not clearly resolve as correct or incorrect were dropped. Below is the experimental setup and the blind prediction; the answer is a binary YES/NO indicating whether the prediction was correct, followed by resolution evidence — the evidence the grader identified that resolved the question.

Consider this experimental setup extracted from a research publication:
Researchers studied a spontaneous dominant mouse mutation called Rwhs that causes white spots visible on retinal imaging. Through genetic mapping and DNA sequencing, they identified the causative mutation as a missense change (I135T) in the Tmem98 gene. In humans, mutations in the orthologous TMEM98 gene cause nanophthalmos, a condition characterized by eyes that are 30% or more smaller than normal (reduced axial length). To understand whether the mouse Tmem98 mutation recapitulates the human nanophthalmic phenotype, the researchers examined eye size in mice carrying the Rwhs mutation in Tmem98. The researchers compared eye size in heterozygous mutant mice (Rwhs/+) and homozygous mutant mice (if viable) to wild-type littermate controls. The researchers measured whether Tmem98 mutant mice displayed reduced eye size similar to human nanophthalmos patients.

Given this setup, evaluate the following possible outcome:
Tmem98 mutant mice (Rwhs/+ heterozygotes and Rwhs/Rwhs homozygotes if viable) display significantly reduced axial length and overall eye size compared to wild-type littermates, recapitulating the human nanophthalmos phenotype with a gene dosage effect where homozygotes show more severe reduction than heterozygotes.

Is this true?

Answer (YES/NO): NO